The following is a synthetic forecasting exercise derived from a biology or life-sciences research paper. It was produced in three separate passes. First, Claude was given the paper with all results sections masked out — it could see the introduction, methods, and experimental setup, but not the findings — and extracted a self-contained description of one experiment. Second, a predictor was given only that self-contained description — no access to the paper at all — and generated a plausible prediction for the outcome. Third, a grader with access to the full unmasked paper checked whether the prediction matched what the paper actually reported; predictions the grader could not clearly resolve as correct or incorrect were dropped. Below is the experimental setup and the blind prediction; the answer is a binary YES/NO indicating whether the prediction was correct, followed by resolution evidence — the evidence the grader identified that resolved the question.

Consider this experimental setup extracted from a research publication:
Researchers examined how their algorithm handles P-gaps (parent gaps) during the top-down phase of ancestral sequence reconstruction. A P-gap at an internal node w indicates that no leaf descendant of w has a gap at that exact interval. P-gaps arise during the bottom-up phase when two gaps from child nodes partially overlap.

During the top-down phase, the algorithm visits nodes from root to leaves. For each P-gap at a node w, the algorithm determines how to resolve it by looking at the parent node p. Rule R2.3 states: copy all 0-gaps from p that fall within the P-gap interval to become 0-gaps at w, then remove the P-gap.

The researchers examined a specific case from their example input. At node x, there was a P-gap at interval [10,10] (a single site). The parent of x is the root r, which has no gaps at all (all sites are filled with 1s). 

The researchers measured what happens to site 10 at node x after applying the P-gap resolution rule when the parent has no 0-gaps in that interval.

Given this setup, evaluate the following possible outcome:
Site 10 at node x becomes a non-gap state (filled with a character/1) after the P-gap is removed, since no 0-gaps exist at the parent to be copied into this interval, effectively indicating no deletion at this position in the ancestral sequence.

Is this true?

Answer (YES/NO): YES